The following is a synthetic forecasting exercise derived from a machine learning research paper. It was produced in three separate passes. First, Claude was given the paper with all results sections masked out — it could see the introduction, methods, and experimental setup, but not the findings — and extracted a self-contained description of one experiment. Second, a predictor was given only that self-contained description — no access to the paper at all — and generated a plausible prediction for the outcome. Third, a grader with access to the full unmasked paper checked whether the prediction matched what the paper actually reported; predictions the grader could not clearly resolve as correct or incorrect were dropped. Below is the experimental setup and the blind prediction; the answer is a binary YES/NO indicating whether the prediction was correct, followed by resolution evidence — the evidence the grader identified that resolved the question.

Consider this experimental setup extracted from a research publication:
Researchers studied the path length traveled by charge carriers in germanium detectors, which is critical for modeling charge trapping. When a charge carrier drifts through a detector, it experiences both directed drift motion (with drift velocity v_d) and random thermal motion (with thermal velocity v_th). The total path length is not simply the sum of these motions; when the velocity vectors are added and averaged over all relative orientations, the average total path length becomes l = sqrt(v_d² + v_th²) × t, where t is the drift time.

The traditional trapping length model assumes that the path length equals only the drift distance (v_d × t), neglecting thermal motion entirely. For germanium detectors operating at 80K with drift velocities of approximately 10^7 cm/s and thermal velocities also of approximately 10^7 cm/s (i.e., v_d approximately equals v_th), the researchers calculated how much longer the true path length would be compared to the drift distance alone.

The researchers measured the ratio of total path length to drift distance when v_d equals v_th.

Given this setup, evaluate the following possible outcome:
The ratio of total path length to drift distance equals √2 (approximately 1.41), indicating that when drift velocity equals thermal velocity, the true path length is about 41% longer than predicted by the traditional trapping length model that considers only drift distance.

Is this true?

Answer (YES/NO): YES